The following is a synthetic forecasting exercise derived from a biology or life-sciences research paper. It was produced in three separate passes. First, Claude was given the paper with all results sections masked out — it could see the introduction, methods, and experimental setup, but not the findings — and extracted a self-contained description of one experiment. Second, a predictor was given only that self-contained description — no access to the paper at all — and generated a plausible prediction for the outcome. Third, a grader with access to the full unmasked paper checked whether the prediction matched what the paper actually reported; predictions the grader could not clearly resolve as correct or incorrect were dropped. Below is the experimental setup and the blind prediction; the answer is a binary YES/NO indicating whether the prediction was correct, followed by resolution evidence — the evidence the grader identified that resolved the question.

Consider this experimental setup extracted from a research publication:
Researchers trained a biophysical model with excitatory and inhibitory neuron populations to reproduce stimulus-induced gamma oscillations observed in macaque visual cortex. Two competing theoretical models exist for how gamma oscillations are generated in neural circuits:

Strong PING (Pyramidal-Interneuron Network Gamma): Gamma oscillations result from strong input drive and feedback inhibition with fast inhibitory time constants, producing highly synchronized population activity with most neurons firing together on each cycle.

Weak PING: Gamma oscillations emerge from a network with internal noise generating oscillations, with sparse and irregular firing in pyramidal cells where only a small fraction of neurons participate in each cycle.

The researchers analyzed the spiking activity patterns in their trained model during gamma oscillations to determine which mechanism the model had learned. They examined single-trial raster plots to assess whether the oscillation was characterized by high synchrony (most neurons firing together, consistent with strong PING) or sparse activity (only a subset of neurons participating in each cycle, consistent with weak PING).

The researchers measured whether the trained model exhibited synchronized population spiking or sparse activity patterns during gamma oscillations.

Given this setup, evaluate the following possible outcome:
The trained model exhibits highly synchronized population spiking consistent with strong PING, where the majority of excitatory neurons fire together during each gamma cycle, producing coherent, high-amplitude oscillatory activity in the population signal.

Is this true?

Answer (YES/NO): NO